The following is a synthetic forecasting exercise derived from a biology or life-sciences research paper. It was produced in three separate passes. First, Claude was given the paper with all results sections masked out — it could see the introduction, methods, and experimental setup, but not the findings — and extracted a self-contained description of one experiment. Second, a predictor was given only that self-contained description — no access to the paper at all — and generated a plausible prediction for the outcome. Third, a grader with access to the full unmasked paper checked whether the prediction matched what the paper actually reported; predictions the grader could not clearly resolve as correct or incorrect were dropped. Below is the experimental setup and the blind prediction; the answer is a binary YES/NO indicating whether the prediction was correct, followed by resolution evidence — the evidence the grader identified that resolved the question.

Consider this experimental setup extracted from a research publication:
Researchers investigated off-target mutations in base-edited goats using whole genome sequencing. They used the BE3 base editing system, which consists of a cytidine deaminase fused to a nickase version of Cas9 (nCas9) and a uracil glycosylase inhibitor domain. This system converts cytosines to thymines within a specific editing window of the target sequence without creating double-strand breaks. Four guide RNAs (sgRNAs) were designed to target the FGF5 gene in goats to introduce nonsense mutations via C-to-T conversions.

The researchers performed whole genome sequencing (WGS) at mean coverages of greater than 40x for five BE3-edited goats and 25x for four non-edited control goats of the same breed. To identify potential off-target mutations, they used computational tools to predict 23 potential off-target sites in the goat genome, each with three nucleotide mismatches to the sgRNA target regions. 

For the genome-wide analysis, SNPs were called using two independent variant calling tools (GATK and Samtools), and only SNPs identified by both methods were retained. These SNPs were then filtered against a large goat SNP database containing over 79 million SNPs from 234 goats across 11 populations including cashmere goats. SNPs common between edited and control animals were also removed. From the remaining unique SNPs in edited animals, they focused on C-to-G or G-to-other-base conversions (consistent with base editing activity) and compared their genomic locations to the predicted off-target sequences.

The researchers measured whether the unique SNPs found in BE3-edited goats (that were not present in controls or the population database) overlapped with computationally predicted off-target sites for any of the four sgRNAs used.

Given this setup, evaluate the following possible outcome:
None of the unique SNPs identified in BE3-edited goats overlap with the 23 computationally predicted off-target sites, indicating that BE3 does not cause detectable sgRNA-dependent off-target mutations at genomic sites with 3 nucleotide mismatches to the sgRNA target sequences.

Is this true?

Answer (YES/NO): NO